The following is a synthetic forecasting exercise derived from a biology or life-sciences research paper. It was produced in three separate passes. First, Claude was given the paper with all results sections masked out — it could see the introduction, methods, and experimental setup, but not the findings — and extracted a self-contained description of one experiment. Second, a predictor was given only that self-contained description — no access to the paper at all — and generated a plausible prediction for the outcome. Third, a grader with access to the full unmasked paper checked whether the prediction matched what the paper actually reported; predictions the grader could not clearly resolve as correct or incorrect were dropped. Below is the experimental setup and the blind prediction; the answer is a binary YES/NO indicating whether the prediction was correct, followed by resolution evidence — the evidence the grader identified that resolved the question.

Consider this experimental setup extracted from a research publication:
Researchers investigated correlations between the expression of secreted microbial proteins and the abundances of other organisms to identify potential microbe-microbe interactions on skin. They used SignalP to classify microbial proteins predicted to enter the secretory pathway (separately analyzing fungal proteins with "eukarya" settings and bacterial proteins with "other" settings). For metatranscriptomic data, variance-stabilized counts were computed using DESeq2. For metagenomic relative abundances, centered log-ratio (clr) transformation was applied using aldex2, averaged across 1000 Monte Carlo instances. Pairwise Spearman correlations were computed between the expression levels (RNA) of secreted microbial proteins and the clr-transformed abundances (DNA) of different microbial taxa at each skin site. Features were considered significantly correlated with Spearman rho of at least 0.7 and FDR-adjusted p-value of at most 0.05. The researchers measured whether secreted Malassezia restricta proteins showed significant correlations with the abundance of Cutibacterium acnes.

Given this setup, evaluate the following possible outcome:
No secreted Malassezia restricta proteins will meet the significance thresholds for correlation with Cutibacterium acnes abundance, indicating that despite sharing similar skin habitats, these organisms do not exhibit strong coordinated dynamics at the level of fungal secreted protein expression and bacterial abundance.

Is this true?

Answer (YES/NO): NO